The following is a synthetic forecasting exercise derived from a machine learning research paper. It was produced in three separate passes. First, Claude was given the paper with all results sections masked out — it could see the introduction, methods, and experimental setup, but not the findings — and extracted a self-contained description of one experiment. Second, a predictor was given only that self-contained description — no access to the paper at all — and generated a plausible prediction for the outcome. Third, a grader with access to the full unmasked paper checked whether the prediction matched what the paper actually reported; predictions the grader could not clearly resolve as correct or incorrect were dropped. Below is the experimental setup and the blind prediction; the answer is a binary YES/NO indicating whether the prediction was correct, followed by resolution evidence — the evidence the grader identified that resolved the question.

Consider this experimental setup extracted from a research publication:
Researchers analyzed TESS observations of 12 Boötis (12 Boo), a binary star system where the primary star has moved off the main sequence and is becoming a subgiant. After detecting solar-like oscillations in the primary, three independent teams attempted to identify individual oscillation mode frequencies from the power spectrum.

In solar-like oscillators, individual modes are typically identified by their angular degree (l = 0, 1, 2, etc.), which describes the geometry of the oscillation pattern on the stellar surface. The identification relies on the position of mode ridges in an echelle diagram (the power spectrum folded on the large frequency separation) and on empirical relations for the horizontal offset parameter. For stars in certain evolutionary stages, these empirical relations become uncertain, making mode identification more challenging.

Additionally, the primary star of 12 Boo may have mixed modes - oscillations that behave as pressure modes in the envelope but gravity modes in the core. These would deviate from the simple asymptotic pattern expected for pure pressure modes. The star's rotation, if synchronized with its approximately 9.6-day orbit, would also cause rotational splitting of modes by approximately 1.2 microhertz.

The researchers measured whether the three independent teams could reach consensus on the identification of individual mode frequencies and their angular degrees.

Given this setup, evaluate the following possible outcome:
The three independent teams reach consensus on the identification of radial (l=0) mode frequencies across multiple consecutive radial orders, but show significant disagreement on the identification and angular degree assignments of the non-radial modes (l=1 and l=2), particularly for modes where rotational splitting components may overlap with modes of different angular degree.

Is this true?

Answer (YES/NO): NO